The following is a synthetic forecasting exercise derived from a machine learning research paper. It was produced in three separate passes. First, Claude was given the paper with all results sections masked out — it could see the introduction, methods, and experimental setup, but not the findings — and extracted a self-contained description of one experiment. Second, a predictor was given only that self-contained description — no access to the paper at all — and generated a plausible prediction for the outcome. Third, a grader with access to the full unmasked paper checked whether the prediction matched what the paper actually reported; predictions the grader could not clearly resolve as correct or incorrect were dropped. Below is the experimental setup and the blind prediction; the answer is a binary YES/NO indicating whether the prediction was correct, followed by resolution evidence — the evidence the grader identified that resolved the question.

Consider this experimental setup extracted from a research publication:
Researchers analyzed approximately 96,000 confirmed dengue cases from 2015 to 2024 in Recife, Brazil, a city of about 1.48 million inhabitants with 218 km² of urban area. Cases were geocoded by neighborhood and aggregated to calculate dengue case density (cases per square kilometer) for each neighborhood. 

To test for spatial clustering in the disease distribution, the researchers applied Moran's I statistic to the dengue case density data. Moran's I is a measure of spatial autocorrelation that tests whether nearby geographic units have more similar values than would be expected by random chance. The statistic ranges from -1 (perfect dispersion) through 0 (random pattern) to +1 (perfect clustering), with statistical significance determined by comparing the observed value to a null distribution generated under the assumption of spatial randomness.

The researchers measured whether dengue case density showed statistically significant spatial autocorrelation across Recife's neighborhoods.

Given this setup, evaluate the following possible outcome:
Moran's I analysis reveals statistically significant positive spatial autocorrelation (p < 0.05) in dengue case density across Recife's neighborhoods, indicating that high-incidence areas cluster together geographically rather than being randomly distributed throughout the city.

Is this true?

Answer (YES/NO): YES